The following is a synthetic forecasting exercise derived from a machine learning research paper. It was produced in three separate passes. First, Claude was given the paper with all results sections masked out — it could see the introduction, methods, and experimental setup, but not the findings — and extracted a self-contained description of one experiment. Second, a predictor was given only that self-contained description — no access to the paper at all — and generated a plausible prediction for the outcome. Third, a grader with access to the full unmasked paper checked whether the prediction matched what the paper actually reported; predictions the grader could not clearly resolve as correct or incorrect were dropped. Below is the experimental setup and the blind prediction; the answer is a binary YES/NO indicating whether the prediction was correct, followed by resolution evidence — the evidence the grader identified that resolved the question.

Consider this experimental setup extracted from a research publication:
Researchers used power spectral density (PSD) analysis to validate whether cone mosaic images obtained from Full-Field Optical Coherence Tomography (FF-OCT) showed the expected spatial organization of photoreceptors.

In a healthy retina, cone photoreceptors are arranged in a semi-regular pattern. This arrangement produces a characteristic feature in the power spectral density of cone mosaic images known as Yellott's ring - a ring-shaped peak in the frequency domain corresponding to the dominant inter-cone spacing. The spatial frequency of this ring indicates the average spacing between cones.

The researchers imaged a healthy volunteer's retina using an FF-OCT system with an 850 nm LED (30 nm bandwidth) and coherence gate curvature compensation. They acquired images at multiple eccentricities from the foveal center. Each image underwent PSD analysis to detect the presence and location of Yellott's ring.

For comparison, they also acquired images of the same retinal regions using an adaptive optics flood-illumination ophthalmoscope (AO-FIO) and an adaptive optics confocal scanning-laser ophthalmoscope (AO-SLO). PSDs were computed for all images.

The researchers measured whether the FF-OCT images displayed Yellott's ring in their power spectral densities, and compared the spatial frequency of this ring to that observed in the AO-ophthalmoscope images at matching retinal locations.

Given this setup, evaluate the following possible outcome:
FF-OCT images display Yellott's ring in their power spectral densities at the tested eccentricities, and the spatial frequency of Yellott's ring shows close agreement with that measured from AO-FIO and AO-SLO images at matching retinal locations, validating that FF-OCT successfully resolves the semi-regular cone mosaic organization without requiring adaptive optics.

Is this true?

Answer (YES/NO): YES